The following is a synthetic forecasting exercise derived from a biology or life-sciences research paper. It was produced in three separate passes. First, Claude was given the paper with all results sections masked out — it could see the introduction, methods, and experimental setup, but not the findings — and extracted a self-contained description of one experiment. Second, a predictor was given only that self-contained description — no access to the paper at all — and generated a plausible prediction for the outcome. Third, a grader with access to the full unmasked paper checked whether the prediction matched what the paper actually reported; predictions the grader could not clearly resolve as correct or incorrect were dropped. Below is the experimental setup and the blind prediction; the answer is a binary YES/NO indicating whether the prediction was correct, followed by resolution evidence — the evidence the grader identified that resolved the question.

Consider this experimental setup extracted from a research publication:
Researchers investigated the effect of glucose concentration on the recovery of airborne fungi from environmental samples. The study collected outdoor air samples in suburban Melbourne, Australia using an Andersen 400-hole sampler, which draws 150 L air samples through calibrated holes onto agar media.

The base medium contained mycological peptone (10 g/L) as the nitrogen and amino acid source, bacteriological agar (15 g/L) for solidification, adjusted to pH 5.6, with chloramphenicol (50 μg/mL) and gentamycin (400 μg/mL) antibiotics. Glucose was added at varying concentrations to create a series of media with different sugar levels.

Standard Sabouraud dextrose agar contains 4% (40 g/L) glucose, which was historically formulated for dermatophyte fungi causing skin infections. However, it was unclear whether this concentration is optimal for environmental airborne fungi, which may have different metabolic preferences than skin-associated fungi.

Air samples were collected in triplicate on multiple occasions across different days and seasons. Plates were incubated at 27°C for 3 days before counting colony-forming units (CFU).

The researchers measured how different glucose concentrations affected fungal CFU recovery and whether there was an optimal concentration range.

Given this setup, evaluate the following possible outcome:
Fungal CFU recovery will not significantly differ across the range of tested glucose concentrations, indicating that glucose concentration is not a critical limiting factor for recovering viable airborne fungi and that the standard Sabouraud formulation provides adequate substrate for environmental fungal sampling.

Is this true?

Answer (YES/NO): YES